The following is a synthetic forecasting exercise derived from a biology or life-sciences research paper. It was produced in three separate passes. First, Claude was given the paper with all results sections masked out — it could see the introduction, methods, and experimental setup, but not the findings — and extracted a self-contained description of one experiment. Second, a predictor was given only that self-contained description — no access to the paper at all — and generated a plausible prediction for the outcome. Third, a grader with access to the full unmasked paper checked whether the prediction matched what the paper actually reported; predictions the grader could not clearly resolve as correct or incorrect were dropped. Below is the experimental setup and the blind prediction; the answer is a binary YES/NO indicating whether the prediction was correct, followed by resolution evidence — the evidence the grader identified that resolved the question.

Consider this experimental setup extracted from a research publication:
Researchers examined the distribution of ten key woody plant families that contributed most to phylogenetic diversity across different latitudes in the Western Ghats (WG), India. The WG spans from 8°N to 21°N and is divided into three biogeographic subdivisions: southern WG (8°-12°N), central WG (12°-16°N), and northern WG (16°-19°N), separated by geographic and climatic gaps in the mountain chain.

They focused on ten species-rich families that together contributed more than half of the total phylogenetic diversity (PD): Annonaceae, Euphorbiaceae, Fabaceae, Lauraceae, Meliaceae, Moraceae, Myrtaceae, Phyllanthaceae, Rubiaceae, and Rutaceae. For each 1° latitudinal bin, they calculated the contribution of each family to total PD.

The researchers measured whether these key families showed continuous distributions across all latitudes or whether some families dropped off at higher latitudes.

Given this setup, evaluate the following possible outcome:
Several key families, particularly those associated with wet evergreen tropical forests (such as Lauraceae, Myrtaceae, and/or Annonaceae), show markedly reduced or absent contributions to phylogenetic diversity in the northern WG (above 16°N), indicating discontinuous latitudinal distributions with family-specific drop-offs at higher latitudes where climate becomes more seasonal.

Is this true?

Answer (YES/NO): NO